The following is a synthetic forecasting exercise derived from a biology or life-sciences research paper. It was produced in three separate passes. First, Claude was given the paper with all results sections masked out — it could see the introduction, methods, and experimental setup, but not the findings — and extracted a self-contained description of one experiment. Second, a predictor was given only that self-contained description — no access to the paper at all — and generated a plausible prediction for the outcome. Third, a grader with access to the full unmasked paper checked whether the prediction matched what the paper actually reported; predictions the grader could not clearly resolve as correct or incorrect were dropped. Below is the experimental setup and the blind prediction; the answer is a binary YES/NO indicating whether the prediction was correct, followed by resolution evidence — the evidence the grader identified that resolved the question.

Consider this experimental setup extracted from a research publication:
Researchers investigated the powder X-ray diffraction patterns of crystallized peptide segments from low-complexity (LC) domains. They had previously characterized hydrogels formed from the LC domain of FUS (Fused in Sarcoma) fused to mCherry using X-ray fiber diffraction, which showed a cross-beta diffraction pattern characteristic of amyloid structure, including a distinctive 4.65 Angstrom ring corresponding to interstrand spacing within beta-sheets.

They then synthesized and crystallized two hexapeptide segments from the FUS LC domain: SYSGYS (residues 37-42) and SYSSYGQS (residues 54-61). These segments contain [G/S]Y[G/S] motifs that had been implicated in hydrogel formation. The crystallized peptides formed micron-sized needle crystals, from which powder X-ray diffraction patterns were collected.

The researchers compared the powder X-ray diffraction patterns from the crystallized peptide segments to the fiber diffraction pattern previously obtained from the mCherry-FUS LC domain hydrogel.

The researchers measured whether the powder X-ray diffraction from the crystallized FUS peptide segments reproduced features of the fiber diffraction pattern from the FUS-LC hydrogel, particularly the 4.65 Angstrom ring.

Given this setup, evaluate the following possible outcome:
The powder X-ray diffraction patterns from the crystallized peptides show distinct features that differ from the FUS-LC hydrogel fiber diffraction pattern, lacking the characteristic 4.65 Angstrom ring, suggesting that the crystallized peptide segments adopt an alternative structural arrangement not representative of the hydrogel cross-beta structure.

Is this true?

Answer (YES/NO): NO